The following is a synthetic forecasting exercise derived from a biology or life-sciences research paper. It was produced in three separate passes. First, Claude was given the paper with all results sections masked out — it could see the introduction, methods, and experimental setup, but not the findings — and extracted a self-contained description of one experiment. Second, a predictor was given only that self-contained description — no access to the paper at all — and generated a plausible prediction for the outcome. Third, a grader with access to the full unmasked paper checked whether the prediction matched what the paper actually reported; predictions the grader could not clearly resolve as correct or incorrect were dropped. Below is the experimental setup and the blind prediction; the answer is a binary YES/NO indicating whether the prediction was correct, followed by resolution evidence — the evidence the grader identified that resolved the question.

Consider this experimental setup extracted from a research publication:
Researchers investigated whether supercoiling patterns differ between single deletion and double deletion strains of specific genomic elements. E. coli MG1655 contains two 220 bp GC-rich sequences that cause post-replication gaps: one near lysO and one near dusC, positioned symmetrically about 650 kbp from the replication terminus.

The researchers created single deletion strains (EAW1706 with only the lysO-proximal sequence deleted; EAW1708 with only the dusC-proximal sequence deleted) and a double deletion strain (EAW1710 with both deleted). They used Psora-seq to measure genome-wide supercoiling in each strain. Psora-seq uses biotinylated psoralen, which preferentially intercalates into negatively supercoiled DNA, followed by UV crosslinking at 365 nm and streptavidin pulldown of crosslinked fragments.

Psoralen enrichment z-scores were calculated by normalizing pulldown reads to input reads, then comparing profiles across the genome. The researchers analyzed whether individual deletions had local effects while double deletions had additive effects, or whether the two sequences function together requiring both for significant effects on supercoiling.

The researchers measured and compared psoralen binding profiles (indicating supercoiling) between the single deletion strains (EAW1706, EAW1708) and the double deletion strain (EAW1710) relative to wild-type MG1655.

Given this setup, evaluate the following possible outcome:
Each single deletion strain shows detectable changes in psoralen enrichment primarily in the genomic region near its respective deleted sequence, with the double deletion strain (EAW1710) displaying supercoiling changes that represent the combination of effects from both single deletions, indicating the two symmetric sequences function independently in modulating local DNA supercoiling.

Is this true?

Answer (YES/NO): NO